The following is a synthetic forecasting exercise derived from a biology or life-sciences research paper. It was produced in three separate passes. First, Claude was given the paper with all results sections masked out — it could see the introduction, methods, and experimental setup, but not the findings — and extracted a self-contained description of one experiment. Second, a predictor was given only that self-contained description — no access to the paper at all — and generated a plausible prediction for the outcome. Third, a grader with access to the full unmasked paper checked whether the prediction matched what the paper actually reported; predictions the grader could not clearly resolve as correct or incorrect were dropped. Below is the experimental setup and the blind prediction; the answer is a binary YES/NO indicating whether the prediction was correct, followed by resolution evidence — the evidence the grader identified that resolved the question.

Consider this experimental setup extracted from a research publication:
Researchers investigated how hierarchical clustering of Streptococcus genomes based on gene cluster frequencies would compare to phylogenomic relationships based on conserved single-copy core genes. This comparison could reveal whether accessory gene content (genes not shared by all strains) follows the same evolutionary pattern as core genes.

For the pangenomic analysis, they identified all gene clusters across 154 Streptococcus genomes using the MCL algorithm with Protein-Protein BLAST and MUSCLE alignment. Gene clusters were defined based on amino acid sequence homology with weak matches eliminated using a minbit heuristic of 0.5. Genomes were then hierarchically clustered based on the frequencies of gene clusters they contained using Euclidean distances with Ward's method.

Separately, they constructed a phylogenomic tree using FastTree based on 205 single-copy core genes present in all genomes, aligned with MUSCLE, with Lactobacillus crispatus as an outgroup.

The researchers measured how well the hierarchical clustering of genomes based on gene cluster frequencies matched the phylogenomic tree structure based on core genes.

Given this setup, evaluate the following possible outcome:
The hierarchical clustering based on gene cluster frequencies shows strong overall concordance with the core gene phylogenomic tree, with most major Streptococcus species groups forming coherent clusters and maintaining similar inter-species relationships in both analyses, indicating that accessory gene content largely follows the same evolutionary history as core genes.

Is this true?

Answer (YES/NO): YES